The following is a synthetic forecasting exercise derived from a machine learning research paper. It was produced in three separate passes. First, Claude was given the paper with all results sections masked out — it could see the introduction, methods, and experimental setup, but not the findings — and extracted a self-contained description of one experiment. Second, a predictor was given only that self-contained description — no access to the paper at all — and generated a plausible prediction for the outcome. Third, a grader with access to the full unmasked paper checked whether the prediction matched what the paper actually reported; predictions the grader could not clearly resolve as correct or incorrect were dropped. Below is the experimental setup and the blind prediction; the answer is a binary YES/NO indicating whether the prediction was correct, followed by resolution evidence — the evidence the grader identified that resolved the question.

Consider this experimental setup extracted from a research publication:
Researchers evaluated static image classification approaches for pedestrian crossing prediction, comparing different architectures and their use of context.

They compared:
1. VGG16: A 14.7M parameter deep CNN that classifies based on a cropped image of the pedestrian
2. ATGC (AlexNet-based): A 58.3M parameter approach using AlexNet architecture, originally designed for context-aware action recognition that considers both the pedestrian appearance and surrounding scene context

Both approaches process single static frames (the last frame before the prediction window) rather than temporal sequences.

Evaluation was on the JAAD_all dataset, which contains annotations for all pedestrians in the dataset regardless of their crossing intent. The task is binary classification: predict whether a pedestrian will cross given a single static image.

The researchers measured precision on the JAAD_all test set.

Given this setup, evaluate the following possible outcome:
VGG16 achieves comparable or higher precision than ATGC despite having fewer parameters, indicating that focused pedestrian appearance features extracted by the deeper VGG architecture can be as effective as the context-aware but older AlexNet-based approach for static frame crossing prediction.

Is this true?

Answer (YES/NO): NO